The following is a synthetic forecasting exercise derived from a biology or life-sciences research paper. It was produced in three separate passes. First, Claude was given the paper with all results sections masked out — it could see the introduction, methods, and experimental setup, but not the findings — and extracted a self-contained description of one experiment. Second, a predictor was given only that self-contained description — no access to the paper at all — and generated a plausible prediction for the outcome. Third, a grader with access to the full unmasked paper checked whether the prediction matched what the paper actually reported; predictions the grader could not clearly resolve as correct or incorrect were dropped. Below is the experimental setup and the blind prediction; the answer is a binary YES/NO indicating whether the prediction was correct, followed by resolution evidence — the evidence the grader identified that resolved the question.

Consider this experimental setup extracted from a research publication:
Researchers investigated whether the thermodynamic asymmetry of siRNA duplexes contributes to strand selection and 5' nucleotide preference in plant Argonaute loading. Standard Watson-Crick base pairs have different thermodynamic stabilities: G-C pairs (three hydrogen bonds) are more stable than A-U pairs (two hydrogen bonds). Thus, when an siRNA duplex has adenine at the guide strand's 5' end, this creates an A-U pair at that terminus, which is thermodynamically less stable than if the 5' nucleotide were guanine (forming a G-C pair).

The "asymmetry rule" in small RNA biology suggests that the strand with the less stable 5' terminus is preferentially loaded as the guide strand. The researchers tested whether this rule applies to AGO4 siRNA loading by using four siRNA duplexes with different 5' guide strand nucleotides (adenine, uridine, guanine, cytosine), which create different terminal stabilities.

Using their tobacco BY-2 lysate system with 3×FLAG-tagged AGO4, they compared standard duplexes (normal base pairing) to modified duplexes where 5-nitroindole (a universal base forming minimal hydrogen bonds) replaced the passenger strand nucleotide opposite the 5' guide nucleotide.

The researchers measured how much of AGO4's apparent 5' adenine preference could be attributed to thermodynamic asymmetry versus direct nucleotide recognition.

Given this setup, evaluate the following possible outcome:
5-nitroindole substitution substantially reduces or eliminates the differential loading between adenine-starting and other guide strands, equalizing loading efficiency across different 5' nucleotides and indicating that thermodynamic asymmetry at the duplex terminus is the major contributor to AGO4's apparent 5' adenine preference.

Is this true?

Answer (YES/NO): NO